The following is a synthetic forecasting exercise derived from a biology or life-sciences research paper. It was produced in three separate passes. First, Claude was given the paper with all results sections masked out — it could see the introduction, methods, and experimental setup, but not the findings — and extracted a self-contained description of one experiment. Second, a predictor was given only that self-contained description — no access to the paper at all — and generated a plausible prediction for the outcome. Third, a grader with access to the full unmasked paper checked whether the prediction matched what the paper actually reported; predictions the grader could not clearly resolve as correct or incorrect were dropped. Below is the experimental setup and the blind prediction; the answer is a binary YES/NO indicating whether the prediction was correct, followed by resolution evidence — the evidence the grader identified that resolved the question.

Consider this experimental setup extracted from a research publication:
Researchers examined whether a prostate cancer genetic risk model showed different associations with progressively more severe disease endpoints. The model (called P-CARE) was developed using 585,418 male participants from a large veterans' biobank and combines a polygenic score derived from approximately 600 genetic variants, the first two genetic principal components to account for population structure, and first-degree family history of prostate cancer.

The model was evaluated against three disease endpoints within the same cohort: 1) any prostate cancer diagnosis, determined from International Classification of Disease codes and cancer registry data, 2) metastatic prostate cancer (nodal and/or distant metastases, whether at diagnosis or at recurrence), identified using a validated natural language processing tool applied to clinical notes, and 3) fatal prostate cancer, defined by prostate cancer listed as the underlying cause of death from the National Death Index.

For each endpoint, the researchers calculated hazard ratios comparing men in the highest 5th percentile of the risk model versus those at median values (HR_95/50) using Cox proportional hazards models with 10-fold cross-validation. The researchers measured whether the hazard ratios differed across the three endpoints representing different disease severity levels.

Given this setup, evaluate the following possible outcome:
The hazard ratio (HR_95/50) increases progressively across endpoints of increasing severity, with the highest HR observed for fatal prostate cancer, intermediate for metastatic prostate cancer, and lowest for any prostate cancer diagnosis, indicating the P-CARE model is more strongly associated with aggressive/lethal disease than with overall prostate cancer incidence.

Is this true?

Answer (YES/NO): NO